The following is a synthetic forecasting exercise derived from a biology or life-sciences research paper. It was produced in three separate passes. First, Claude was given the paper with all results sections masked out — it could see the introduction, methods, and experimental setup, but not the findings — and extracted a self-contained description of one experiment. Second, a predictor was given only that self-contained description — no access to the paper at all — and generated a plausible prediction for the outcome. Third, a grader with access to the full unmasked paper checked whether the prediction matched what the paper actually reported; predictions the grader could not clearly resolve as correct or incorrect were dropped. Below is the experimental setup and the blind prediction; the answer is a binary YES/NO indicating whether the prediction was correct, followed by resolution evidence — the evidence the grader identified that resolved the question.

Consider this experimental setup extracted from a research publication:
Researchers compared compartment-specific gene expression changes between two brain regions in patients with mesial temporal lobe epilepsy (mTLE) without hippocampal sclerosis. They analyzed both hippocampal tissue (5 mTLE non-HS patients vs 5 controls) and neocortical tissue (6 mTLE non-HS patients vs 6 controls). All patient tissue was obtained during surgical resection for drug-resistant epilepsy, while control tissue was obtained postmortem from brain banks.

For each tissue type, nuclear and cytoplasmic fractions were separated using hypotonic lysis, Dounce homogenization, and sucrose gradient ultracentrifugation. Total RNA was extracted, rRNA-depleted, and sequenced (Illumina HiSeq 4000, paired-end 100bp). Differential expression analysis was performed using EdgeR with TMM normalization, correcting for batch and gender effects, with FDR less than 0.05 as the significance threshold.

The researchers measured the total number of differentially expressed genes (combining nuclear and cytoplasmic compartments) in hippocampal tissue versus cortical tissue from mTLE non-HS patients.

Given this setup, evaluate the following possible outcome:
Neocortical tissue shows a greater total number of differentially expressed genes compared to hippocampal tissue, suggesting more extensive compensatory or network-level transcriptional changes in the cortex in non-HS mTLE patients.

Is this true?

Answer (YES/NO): NO